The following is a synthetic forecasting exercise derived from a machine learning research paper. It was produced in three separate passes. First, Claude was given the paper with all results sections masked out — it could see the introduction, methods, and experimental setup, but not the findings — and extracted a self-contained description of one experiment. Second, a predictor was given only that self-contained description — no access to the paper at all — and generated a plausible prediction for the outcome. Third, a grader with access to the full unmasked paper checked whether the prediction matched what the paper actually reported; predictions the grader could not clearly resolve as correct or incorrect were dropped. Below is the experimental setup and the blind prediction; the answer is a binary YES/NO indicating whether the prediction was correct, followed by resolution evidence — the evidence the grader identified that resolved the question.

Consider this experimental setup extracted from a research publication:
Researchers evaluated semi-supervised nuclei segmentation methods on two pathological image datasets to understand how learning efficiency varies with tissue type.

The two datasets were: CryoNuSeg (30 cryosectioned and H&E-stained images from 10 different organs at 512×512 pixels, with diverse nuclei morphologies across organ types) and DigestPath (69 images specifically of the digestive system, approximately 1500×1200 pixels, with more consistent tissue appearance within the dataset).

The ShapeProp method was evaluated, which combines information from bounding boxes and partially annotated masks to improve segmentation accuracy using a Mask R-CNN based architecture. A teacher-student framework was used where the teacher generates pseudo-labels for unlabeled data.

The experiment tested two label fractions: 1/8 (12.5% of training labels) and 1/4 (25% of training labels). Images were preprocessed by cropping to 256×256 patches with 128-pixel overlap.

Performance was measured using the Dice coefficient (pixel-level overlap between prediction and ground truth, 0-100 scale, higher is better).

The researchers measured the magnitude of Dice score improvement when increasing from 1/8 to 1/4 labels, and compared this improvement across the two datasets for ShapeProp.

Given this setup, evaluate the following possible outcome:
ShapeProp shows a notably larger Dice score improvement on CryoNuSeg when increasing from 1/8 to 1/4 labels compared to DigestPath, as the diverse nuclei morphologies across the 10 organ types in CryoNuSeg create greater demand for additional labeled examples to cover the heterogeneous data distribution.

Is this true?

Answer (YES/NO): YES